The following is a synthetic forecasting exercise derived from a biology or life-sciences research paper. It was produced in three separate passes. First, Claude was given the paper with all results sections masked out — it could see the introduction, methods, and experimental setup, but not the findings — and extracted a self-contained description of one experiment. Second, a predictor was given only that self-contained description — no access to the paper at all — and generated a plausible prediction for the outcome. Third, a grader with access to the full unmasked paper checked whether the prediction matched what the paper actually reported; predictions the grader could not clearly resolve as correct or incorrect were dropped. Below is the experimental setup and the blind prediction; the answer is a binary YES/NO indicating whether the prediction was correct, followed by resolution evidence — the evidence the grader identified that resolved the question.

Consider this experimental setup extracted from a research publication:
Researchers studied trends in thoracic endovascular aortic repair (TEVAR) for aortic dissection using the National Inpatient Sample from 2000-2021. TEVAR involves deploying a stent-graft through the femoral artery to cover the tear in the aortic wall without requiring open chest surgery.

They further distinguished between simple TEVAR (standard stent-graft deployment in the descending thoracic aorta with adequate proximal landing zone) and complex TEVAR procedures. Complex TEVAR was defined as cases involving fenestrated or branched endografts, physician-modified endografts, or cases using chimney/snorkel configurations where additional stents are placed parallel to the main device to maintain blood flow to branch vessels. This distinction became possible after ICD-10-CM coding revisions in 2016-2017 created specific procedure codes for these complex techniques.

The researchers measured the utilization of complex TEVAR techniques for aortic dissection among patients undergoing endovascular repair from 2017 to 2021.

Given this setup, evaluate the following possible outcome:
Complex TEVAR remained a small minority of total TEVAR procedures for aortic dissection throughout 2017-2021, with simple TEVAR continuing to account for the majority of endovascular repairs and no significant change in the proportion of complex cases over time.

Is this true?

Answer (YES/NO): NO